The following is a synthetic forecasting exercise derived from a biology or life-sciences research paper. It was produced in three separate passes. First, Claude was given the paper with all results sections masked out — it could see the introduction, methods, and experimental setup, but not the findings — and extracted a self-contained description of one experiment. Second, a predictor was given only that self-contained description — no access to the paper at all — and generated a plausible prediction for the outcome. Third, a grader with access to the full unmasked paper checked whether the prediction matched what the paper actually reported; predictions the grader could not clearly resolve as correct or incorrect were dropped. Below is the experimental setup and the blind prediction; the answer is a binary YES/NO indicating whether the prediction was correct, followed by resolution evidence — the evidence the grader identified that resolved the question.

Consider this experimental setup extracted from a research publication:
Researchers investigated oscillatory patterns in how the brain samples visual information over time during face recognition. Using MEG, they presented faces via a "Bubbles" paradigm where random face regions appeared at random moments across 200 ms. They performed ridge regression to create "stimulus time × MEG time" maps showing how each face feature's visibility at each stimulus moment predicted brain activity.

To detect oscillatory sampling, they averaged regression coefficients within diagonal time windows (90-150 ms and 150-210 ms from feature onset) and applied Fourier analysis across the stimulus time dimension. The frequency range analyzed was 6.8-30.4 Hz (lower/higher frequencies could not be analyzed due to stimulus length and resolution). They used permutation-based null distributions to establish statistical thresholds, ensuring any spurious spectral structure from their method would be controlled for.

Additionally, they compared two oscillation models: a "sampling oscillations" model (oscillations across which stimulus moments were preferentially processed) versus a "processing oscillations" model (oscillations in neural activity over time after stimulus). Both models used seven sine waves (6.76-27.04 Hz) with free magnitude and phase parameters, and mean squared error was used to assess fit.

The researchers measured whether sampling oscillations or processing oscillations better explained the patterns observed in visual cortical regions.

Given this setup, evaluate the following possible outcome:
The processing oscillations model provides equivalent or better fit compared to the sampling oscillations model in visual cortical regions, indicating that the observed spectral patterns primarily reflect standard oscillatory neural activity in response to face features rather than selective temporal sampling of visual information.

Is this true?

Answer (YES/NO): NO